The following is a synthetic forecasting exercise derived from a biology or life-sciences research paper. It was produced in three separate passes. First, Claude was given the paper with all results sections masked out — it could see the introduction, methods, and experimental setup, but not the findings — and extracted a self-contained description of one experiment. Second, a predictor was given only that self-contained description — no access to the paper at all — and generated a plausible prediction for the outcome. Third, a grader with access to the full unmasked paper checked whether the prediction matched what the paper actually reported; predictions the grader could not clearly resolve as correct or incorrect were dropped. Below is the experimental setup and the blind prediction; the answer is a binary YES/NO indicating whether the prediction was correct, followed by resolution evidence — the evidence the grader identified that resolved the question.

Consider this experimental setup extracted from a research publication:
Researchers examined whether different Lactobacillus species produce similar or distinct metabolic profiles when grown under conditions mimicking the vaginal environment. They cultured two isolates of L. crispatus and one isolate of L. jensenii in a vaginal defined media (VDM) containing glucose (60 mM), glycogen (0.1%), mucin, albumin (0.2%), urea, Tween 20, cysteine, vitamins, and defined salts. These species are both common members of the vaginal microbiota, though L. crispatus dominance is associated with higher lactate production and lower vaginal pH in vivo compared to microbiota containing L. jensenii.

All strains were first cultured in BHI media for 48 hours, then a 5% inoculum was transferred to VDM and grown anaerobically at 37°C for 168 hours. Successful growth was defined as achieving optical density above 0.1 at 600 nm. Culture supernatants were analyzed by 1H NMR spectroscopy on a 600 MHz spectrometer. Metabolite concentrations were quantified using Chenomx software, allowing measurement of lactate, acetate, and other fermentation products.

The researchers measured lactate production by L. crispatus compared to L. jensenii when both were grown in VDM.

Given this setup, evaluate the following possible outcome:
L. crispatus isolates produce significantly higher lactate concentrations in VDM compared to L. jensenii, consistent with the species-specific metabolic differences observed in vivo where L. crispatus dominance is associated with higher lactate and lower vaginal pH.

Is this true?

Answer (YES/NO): NO